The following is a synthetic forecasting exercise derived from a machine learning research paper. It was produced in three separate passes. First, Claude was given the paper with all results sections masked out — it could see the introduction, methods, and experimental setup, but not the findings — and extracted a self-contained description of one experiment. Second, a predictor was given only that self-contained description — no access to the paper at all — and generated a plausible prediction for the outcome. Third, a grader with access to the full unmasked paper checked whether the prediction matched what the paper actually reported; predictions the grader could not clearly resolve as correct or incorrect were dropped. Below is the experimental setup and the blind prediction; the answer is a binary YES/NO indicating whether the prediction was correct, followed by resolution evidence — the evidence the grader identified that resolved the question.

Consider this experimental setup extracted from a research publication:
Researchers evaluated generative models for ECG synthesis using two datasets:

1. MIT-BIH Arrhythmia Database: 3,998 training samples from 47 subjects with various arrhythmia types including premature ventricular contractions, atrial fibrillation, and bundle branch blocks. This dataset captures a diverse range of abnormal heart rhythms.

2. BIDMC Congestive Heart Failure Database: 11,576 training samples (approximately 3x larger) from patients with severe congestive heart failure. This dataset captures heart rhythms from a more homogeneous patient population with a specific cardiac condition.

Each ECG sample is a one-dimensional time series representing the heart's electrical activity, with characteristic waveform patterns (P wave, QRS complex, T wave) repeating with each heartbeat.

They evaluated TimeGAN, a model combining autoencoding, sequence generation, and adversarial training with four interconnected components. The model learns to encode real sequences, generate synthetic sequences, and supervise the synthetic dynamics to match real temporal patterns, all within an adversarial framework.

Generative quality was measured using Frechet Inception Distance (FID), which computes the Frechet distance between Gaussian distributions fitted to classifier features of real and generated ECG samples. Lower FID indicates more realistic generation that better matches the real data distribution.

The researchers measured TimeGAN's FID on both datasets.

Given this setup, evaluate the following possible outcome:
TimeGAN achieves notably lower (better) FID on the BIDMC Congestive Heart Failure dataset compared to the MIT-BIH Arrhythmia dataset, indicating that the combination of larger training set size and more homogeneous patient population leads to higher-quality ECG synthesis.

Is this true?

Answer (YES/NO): NO